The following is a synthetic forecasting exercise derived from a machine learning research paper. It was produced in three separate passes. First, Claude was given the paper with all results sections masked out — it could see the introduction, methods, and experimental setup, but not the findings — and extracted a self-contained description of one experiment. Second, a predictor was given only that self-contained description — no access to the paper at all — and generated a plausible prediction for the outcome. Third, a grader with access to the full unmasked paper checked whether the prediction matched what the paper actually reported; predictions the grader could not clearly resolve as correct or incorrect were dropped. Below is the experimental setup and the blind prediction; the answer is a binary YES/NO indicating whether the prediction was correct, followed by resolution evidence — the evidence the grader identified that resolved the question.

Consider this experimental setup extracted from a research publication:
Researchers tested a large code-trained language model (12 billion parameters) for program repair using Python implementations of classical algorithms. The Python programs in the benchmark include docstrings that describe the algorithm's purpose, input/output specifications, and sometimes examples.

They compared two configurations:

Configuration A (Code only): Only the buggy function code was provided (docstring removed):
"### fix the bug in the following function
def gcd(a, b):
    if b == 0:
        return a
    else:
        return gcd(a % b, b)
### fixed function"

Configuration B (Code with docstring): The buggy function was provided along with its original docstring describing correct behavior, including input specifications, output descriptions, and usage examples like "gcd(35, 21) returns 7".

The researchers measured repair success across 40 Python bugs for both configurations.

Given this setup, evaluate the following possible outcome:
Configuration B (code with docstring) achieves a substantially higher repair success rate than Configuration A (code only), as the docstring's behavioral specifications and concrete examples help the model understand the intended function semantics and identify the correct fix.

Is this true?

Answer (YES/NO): NO